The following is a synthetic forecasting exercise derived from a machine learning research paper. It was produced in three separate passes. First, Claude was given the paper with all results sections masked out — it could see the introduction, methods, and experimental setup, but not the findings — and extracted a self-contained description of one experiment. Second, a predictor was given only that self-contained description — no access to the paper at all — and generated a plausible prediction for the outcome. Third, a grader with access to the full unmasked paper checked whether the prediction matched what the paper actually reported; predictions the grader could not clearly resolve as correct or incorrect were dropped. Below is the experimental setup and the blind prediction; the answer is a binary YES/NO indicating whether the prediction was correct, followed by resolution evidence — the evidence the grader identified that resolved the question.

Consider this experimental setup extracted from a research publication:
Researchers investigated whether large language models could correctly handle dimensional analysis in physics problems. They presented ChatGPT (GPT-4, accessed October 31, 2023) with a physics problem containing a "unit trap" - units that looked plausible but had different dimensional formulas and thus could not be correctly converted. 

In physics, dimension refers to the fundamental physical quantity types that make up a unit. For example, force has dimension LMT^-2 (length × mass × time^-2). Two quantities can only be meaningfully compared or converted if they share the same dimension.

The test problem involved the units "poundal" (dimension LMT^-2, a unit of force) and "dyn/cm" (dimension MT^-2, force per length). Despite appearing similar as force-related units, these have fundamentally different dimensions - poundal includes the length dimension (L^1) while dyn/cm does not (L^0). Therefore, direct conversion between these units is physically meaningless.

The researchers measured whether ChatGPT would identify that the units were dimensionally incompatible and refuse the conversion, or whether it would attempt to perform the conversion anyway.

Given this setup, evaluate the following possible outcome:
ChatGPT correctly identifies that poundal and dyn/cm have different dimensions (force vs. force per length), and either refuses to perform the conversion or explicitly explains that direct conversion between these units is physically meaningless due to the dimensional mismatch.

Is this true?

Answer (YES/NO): NO